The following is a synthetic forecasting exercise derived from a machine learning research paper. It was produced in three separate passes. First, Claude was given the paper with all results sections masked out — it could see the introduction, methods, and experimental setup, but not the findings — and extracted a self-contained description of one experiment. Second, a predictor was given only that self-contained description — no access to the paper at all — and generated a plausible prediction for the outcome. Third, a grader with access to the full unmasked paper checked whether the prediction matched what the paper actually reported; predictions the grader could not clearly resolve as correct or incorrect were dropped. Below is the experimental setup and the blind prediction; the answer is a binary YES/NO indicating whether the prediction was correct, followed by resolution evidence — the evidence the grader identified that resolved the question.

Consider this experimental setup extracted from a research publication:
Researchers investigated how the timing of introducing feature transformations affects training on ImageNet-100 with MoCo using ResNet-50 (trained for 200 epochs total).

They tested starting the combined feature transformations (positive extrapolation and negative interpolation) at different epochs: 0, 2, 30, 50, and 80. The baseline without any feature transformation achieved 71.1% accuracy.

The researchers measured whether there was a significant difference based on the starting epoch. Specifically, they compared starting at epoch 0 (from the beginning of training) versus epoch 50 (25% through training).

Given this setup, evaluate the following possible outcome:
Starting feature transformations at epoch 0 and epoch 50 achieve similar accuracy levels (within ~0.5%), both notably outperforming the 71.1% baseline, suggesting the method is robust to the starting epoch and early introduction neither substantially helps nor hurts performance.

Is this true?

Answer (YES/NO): NO